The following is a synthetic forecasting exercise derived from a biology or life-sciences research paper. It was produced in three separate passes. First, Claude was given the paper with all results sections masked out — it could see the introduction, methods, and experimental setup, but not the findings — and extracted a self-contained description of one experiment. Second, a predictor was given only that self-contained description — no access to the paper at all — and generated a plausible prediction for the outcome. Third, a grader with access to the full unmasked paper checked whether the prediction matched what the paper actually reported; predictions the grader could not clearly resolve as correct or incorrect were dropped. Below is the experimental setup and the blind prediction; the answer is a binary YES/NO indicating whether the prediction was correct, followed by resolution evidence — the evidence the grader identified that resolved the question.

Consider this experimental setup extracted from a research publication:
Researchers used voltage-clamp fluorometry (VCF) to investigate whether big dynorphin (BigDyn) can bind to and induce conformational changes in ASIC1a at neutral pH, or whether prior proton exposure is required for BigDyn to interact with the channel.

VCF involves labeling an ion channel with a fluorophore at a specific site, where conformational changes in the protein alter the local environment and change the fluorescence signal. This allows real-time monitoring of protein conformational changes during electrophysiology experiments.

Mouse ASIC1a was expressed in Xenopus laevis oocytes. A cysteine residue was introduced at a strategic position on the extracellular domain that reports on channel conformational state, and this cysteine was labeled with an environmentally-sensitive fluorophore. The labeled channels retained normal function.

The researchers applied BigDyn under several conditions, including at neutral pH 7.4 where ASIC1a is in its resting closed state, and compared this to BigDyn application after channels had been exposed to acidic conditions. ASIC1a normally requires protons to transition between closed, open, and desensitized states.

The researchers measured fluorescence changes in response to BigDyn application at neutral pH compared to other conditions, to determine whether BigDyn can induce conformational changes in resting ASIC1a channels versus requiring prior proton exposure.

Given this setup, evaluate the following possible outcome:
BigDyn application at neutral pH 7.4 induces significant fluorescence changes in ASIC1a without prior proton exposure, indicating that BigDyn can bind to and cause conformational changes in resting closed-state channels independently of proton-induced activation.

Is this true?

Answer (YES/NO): YES